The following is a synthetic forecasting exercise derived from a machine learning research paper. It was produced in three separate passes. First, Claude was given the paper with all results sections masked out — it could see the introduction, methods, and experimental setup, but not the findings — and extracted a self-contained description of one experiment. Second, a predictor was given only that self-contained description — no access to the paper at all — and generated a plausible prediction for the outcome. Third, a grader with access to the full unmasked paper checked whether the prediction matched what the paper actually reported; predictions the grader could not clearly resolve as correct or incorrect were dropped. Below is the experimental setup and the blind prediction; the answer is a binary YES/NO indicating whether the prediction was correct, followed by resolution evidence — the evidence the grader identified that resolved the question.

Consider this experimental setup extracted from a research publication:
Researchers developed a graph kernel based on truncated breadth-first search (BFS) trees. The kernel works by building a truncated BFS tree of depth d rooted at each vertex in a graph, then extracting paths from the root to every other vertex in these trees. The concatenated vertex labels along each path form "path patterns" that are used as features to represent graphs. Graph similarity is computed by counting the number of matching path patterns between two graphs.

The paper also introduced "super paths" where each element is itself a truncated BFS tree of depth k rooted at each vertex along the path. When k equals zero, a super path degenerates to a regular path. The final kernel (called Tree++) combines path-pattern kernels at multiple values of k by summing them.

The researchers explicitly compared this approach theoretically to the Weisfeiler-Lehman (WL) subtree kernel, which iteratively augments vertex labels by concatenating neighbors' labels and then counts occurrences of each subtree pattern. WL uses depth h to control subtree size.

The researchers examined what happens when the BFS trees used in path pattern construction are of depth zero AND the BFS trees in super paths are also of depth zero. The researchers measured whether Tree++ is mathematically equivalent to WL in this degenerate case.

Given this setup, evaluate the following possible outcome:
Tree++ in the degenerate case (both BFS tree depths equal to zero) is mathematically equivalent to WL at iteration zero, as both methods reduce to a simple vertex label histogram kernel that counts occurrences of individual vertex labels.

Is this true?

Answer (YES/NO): YES